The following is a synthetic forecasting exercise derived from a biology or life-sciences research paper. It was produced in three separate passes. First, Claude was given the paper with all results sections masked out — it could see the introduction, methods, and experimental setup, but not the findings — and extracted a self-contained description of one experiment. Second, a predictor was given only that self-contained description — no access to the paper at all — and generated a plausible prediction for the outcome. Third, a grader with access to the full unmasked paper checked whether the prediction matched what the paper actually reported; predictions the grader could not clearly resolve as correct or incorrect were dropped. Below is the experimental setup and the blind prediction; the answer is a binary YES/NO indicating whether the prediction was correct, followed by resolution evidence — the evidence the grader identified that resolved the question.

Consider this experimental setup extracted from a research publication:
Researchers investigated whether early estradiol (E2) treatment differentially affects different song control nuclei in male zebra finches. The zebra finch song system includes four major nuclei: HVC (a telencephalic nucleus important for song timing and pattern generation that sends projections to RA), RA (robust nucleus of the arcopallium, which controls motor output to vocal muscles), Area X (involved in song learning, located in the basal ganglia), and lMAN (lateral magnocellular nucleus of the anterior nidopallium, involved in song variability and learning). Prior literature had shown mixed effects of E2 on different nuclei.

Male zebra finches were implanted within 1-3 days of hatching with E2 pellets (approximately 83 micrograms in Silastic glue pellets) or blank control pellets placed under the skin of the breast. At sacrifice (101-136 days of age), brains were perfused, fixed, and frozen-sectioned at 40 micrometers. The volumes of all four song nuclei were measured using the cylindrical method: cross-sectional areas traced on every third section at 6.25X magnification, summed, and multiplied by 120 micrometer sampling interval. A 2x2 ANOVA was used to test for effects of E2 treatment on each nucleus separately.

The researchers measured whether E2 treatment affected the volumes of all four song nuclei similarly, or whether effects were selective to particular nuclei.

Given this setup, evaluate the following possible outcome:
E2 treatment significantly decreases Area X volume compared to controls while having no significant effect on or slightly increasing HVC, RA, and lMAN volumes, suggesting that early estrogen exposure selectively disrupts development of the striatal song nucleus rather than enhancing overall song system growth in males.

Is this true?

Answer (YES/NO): NO